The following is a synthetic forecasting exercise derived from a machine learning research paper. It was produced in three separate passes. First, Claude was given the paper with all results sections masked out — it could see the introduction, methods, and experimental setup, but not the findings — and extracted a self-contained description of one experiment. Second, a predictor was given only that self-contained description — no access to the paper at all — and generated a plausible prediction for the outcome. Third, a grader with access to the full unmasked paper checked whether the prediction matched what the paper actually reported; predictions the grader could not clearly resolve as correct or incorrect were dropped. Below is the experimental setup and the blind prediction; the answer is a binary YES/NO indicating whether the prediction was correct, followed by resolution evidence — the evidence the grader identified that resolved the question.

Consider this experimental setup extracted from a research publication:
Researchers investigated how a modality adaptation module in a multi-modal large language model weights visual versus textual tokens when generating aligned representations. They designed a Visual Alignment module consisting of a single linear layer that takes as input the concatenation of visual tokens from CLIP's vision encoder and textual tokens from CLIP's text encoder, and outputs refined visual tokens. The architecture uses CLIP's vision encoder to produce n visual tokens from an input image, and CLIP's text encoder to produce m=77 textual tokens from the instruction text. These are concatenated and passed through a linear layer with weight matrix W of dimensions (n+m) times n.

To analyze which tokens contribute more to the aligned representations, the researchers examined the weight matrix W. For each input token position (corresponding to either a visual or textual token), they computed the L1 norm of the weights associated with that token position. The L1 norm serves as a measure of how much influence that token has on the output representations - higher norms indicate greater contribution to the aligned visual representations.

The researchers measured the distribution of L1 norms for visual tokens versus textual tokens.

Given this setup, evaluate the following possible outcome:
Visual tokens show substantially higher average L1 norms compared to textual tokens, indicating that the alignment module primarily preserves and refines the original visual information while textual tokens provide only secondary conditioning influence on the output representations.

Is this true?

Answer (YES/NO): YES